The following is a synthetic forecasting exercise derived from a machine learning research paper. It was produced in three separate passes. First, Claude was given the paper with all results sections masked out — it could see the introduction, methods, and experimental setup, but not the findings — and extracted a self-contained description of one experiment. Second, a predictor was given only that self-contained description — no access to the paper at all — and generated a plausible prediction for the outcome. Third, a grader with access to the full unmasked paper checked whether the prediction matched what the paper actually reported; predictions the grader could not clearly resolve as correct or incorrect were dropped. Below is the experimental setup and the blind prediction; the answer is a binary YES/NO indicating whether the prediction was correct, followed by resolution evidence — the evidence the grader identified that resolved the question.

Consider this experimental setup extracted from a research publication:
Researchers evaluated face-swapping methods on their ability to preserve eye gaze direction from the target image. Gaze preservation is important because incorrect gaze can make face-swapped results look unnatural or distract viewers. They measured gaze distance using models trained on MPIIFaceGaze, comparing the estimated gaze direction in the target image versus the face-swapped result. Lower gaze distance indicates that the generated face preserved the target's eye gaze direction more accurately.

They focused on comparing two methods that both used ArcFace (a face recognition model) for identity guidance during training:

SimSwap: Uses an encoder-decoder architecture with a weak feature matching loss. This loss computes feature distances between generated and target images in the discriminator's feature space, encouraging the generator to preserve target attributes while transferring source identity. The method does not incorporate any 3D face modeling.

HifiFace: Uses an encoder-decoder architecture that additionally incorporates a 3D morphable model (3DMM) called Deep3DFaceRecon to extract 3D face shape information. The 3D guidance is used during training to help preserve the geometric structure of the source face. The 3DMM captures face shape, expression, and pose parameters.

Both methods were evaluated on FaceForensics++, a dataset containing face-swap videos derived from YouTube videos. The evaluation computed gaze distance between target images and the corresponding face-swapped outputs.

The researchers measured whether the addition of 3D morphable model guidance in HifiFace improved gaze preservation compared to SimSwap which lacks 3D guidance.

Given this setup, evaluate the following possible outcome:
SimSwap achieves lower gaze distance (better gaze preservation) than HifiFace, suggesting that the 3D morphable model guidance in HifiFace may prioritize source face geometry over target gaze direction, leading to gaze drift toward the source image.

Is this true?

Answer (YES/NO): YES